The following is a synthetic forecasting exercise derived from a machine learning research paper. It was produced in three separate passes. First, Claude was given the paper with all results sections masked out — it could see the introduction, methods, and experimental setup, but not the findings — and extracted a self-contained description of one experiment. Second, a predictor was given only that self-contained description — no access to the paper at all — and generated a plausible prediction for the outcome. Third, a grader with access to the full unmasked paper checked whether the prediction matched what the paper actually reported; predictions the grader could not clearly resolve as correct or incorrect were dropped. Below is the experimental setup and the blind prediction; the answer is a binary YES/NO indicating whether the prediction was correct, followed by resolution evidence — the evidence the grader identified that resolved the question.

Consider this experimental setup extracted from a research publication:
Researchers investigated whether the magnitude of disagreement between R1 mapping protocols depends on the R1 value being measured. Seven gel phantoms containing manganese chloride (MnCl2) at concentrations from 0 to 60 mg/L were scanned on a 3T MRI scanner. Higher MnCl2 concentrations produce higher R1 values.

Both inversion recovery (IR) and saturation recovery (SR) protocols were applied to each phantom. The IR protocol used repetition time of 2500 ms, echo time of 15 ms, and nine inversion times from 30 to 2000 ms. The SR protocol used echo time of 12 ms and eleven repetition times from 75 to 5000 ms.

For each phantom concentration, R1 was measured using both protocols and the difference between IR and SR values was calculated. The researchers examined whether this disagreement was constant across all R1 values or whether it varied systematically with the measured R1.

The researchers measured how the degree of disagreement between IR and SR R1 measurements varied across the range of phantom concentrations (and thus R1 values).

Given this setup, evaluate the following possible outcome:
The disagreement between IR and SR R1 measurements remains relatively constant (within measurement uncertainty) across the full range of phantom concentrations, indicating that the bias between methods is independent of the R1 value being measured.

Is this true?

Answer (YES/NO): NO